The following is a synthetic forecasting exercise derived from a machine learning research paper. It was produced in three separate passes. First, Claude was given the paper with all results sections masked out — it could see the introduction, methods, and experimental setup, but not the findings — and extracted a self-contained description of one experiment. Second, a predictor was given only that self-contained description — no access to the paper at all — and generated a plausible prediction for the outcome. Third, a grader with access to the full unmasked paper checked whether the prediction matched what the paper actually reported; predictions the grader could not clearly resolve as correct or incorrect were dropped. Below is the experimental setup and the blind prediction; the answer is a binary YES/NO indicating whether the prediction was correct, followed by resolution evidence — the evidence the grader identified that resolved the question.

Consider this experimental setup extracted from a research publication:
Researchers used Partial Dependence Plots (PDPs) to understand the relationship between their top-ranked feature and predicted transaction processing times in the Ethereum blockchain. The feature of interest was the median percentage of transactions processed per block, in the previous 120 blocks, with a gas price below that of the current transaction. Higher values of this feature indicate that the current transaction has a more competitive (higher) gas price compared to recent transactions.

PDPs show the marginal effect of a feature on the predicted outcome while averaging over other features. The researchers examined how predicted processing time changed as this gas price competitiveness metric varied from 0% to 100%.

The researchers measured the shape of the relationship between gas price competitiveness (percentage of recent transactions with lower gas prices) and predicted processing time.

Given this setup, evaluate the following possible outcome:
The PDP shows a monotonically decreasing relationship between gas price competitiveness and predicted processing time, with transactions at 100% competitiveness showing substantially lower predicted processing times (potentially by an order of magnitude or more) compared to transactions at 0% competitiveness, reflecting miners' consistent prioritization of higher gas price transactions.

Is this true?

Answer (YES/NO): NO